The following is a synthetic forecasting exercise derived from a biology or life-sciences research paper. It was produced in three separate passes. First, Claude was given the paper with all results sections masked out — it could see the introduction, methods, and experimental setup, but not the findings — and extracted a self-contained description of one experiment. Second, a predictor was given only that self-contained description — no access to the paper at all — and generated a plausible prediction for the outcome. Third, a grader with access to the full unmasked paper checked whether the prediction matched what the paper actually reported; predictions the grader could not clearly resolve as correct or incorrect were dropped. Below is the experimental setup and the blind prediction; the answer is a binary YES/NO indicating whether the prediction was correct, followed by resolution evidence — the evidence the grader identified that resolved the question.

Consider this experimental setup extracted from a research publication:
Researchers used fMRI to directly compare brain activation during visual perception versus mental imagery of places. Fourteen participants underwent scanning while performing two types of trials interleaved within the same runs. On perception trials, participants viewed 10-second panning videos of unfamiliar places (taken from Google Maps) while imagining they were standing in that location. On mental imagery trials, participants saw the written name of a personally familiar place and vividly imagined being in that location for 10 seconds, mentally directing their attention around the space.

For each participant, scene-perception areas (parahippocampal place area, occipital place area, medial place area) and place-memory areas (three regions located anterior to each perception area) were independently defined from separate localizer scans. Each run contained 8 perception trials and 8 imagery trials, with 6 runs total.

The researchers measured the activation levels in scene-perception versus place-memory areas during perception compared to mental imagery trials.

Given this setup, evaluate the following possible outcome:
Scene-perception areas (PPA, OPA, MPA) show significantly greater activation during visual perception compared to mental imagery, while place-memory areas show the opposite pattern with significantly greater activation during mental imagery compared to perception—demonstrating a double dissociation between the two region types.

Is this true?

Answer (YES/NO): YES